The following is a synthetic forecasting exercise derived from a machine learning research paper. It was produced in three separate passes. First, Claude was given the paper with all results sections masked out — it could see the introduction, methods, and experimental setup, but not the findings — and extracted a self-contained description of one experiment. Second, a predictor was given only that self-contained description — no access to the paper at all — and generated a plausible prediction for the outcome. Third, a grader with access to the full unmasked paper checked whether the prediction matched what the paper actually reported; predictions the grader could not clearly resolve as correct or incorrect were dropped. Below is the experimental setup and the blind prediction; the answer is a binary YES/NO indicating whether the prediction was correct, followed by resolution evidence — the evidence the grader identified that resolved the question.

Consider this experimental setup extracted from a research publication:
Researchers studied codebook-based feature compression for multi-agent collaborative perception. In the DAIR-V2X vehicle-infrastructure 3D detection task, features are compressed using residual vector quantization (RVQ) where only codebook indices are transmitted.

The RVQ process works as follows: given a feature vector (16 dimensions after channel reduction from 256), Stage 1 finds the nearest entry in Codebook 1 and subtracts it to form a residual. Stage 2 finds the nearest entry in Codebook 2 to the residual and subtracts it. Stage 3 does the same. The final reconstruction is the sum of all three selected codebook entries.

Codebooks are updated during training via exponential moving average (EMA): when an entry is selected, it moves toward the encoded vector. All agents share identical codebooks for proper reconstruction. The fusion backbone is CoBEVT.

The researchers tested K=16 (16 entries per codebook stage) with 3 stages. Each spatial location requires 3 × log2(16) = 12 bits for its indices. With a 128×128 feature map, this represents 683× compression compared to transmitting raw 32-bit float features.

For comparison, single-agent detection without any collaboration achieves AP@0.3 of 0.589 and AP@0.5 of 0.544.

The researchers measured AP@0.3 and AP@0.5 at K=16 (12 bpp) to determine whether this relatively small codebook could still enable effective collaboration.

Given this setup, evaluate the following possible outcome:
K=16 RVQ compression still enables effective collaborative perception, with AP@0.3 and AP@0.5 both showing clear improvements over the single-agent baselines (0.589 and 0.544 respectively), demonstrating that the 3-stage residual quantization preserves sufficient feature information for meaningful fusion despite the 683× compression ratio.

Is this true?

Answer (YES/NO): YES